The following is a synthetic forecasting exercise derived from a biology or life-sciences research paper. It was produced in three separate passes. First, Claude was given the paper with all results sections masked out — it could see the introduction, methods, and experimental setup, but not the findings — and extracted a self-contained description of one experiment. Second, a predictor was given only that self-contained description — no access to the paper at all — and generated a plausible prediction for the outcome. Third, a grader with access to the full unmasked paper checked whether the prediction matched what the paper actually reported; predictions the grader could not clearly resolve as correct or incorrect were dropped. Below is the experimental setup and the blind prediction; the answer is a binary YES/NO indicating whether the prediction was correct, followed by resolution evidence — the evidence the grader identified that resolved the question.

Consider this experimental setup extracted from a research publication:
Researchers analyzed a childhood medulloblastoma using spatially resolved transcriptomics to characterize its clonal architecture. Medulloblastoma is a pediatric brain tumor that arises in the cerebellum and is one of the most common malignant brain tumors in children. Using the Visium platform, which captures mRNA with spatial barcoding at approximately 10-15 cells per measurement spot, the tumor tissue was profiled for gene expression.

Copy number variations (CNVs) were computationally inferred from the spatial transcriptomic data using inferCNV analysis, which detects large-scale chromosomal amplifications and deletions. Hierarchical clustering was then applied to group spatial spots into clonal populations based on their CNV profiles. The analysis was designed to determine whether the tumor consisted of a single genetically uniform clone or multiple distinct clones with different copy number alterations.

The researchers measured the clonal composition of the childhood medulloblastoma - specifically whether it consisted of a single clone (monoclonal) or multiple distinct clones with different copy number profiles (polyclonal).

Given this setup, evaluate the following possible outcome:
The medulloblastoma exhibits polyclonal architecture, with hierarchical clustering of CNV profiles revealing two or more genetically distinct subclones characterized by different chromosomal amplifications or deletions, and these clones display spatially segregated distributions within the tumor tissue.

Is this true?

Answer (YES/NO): NO